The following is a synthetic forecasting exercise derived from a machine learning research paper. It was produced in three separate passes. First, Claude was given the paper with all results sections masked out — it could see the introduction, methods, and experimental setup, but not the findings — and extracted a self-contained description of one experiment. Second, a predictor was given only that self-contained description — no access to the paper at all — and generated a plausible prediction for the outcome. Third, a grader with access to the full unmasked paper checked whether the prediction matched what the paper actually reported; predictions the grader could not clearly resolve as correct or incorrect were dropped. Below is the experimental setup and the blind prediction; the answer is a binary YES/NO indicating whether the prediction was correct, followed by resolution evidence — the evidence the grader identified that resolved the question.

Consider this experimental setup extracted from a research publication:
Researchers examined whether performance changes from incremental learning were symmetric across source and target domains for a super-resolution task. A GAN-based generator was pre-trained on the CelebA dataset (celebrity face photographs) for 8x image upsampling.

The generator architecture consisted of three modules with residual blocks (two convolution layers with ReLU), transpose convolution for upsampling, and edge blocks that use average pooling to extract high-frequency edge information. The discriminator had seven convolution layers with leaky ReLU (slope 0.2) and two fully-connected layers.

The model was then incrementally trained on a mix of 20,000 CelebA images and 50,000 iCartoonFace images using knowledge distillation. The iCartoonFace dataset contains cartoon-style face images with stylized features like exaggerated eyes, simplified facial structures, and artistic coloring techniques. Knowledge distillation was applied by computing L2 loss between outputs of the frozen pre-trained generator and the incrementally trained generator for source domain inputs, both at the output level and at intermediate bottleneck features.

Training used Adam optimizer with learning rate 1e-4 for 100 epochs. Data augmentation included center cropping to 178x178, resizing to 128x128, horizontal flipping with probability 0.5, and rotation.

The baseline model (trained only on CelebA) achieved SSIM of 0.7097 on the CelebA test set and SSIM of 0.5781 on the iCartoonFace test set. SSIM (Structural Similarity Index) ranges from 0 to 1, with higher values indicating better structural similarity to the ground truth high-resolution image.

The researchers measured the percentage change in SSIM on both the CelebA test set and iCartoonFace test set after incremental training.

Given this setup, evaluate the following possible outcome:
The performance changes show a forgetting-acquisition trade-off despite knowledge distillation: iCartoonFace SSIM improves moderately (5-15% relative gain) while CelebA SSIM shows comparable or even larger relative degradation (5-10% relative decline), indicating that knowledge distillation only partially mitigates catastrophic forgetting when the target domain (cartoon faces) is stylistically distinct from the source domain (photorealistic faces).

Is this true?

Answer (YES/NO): NO